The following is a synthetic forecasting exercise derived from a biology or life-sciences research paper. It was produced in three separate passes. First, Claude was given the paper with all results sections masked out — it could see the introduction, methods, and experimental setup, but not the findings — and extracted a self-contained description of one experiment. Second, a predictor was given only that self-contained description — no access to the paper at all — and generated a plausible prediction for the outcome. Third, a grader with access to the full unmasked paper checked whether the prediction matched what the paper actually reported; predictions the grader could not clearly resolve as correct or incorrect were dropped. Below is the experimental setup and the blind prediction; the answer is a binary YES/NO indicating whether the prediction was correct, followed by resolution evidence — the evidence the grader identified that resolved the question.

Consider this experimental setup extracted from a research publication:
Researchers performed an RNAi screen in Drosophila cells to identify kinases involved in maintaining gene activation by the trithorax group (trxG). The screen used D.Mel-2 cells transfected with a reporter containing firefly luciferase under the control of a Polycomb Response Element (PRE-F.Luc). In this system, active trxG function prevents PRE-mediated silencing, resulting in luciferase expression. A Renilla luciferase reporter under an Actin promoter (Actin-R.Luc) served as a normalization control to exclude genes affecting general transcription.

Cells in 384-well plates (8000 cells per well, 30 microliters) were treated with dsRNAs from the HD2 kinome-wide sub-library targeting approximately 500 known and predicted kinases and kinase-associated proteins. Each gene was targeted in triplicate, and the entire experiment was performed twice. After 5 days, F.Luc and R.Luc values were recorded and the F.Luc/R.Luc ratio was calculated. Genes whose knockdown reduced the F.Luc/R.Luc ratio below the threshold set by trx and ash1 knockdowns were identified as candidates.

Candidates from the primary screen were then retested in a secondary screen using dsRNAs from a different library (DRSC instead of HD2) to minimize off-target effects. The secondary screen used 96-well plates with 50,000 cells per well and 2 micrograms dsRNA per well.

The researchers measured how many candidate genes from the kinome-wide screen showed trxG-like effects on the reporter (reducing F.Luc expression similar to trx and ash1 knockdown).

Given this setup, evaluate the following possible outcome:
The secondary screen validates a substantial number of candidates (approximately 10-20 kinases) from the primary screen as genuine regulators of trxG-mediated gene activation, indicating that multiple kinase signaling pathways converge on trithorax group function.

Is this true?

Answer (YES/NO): NO